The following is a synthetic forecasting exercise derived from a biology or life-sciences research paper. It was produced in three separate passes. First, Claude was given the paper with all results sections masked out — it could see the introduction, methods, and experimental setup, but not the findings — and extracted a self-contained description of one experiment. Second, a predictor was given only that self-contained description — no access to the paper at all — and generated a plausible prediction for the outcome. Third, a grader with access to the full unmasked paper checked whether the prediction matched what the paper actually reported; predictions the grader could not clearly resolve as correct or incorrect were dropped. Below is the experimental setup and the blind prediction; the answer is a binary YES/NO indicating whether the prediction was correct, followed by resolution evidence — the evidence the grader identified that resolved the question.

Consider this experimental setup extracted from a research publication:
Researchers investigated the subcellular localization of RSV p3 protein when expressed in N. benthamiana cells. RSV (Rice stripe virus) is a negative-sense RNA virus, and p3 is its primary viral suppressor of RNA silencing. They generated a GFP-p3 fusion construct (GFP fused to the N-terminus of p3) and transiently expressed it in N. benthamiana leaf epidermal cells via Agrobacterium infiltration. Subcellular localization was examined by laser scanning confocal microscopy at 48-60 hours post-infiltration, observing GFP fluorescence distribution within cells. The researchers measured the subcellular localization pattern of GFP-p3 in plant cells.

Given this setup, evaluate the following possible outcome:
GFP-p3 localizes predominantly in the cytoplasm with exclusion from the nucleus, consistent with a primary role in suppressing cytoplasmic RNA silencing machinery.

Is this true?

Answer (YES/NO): NO